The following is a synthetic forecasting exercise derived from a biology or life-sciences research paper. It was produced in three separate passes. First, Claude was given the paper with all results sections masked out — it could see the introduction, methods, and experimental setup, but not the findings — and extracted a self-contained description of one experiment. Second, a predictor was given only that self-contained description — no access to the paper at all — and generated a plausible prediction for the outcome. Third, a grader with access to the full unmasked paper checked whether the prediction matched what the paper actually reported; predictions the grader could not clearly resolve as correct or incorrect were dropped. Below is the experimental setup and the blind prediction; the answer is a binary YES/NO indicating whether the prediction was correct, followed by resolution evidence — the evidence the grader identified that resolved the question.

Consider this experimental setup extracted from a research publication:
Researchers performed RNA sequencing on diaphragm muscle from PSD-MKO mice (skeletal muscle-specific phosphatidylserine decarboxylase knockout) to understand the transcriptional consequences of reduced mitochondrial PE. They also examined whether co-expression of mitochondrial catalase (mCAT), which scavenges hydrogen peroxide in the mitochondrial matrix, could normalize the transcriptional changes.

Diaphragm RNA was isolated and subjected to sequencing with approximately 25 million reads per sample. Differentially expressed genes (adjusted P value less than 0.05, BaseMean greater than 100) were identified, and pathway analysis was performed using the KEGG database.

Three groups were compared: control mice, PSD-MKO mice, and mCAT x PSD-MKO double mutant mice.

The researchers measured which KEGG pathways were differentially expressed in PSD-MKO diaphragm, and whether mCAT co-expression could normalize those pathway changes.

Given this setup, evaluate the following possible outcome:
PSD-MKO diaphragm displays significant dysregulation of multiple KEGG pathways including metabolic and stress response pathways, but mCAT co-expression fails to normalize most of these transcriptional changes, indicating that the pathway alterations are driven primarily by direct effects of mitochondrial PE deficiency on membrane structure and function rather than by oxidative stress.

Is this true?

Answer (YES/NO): YES